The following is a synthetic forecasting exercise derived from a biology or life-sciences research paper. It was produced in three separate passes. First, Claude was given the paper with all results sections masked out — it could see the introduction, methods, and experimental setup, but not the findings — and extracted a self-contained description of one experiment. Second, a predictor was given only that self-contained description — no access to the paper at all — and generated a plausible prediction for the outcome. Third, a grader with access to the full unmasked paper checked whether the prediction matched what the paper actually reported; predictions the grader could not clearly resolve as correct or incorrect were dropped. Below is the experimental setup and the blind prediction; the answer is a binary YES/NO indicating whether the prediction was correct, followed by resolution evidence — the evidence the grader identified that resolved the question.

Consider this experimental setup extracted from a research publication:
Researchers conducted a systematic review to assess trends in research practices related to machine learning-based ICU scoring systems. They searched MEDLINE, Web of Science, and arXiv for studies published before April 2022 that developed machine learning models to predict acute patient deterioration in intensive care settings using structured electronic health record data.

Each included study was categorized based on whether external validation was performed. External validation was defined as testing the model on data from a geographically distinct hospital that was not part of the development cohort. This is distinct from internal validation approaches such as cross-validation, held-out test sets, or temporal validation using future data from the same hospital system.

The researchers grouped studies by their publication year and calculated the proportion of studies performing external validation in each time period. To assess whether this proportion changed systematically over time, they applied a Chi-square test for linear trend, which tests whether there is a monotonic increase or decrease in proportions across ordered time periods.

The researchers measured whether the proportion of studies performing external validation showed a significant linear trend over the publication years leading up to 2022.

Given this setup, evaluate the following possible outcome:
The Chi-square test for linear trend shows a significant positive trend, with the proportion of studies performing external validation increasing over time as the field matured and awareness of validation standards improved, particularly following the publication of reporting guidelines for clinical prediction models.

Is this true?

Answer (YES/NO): YES